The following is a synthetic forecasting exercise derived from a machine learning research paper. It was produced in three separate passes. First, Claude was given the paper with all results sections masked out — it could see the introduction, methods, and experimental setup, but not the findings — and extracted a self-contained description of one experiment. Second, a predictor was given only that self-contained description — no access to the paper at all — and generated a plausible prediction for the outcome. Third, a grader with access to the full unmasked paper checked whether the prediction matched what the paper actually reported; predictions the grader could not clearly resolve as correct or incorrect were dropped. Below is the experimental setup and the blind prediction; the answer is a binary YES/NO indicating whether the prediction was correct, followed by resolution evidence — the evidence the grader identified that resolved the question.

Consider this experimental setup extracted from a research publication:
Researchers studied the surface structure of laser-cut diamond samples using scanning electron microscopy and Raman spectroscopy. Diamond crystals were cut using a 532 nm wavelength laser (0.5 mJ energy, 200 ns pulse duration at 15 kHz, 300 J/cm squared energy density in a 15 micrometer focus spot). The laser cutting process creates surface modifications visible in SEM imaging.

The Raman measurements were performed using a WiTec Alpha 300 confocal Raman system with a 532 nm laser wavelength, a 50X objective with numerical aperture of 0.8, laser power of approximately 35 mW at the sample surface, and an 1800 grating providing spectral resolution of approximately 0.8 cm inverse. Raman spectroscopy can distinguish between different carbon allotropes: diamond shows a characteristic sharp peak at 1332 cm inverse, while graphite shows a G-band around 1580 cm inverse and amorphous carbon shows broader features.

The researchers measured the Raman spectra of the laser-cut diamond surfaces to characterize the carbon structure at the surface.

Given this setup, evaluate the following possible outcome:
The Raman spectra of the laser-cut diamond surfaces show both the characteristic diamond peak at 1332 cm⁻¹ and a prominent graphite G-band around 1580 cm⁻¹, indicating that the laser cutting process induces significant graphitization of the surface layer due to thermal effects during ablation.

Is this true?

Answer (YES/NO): NO